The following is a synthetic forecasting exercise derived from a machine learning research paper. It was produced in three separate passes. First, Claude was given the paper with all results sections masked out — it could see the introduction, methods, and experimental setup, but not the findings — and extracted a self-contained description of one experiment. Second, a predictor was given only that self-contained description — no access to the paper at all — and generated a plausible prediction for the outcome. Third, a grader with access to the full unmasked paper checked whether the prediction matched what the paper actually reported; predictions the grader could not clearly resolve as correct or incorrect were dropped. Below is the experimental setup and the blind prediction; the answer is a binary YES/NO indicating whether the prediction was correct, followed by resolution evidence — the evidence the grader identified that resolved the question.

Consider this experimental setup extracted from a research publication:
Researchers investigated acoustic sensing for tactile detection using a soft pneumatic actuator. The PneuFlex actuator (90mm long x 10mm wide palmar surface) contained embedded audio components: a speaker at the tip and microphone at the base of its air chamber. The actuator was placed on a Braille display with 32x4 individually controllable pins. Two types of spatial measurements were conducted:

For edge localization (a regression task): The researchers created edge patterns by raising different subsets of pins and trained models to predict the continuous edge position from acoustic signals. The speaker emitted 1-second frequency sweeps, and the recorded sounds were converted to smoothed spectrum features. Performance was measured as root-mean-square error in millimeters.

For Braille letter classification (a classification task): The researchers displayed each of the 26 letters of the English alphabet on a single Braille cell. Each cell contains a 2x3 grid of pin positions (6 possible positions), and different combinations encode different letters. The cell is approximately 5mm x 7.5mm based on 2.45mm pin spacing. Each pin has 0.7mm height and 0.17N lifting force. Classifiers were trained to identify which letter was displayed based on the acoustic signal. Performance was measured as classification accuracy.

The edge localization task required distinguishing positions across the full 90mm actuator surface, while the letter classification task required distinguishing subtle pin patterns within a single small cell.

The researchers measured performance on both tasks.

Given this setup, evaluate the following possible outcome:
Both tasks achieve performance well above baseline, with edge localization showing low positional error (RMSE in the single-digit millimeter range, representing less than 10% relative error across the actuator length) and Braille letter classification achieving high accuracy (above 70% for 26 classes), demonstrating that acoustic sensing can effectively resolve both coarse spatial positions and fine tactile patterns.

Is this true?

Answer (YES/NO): YES